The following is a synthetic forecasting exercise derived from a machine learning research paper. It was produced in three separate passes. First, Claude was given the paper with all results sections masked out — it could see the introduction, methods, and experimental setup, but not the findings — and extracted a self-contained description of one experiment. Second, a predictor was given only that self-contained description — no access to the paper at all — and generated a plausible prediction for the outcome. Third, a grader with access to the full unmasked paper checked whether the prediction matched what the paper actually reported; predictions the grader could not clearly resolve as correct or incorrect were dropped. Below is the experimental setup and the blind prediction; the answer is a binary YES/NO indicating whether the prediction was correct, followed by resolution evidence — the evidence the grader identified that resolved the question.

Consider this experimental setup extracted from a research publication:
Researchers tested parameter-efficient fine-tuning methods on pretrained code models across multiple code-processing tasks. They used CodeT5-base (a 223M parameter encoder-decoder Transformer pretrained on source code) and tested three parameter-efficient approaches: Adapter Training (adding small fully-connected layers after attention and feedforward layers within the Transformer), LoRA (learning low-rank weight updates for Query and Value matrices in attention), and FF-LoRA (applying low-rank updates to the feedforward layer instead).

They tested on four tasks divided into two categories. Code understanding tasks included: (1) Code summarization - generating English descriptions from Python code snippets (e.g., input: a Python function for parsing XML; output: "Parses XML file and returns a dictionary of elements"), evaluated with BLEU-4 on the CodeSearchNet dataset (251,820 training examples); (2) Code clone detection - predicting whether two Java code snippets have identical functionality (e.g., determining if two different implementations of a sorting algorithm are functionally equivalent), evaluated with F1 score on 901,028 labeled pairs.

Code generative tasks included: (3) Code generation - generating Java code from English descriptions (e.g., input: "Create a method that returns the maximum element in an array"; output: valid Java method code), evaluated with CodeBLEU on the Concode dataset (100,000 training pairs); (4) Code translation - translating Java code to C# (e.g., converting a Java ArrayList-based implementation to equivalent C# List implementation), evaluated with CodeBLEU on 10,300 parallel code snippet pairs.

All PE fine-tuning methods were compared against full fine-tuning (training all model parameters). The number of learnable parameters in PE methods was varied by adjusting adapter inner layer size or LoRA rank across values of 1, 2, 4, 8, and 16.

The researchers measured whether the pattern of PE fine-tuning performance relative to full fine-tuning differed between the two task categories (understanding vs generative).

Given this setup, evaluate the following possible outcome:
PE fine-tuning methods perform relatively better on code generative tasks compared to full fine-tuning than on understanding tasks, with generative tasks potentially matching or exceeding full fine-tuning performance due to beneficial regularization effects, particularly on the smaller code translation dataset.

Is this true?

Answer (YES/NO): NO